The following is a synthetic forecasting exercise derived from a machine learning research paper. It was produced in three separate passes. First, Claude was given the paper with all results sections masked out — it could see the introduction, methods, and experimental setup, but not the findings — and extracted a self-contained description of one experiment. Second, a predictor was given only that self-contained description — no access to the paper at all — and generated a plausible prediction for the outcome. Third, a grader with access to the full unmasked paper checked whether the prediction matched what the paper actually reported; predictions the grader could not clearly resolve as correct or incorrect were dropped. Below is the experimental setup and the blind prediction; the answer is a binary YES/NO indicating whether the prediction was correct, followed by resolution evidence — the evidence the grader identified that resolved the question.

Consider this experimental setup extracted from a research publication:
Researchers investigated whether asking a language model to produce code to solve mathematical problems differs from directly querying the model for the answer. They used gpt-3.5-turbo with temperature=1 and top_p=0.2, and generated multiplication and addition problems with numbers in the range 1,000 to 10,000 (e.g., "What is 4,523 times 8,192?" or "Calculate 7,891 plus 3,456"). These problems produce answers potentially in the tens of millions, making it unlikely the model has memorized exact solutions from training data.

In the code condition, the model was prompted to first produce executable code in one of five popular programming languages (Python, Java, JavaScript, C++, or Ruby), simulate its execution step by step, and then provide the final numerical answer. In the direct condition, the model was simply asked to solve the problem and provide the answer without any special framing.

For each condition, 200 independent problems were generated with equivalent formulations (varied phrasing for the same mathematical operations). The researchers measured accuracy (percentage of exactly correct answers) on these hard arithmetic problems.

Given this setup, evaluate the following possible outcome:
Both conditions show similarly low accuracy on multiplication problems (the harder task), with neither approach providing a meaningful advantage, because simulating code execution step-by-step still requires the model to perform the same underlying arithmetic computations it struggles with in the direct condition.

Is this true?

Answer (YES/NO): NO